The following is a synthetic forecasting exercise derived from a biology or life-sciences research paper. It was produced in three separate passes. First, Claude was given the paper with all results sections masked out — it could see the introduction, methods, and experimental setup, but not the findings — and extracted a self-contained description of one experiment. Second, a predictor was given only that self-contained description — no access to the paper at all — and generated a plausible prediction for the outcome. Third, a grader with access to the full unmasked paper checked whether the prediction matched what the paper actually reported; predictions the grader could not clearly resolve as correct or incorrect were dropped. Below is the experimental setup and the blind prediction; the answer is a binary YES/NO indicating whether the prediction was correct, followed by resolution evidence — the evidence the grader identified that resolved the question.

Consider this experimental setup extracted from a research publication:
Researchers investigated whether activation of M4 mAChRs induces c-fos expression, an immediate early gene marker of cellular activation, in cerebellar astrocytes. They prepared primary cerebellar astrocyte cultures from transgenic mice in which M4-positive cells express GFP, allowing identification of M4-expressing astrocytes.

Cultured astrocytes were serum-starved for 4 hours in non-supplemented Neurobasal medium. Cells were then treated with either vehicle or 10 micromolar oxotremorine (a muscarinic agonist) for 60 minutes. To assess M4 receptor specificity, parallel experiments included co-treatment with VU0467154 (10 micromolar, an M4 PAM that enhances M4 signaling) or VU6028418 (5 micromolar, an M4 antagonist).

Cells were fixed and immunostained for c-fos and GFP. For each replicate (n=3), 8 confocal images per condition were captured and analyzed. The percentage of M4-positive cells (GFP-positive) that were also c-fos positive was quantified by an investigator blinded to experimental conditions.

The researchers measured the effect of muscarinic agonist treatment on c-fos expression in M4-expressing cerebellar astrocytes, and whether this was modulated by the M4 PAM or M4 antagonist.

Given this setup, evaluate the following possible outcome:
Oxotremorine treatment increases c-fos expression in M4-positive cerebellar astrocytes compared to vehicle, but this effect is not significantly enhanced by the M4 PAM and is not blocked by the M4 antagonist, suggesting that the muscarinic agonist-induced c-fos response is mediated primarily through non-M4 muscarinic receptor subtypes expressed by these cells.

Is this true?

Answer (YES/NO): NO